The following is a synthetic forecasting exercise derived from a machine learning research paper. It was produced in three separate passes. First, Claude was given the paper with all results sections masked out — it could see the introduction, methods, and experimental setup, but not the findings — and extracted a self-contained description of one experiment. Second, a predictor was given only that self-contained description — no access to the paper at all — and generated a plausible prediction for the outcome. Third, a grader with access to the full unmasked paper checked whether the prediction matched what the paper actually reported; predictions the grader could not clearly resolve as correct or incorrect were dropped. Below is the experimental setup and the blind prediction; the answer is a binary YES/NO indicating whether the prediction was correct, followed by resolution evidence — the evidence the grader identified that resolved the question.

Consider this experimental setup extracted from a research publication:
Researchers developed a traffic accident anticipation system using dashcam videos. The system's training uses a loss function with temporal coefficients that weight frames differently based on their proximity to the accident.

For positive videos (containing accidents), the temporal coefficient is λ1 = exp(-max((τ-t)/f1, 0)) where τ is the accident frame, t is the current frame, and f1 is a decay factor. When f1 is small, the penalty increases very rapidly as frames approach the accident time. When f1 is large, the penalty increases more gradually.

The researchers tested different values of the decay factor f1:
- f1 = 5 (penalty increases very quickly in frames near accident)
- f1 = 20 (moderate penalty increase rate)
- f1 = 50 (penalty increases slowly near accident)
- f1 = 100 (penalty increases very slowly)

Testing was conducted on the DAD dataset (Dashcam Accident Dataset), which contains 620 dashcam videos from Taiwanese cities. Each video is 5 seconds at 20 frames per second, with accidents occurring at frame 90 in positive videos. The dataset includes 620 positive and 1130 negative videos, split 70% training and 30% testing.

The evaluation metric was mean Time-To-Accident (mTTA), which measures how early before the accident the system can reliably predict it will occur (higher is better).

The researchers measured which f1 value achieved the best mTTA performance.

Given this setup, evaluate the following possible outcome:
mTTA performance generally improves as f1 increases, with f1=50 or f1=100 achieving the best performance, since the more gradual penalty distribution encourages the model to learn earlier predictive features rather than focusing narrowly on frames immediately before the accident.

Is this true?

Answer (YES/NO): NO